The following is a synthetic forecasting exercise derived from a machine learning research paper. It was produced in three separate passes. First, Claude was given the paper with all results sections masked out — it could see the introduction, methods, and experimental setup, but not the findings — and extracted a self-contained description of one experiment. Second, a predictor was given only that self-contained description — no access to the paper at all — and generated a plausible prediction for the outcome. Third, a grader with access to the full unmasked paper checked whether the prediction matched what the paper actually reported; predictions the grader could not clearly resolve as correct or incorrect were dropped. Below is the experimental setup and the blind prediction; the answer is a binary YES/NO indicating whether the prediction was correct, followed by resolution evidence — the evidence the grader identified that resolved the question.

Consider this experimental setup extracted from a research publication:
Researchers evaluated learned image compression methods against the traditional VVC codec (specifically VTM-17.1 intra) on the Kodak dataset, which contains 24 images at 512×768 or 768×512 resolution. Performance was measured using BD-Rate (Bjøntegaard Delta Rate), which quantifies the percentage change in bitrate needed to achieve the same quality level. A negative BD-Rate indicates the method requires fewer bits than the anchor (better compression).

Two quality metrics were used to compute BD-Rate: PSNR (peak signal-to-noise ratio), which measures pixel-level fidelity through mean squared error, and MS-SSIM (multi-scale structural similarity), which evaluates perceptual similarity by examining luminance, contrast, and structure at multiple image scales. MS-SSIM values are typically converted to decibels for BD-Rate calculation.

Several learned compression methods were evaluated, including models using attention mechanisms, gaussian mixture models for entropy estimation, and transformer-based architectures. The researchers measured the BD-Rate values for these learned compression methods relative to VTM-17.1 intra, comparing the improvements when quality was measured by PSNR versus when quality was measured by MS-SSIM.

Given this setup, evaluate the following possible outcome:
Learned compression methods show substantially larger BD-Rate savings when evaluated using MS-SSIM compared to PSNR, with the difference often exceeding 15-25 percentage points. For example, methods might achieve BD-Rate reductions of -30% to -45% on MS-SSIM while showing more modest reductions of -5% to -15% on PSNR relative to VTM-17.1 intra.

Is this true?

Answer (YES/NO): NO